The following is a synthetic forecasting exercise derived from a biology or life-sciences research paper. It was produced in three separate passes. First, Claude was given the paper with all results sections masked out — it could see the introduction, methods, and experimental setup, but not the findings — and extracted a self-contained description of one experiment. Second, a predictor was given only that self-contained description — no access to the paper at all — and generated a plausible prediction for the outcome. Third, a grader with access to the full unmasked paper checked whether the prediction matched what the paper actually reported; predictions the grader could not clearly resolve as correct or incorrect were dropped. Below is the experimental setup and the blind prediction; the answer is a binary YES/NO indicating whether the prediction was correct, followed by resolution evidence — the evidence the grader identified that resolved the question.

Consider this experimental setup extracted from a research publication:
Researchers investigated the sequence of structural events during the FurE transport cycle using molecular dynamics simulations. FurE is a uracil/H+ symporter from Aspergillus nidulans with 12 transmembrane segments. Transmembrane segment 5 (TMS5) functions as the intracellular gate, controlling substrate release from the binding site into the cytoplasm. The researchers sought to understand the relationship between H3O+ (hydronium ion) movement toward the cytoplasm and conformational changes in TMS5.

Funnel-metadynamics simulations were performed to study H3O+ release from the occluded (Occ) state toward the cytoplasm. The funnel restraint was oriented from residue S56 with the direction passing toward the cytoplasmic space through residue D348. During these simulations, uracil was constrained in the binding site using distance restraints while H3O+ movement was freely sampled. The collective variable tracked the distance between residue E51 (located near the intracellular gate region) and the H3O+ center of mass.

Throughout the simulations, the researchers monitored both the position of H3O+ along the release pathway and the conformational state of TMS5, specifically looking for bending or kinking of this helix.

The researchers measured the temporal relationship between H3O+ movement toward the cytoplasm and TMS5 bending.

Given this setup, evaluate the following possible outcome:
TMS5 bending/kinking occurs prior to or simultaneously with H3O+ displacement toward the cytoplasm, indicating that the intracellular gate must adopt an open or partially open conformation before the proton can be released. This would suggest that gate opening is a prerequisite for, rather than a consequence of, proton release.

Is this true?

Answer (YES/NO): YES